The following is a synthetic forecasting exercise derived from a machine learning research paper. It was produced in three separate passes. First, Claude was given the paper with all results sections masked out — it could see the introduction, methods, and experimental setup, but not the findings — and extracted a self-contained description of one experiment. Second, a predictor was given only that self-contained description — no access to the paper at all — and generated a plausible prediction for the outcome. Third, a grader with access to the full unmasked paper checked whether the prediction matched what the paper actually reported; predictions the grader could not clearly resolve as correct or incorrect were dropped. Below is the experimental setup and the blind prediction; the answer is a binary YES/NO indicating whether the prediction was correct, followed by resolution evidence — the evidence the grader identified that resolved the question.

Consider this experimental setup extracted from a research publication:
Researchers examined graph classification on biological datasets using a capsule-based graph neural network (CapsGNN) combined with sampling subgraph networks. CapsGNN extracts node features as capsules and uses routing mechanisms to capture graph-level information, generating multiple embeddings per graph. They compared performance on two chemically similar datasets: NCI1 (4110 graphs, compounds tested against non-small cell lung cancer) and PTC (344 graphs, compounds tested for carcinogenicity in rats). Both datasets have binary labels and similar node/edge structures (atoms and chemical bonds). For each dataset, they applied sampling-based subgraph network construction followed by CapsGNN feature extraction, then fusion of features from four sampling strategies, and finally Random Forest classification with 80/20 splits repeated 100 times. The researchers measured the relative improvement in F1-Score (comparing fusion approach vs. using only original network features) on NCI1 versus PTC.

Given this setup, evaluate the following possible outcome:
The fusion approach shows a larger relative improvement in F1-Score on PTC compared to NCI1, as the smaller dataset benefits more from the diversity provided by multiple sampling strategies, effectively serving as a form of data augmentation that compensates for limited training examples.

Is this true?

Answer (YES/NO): YES